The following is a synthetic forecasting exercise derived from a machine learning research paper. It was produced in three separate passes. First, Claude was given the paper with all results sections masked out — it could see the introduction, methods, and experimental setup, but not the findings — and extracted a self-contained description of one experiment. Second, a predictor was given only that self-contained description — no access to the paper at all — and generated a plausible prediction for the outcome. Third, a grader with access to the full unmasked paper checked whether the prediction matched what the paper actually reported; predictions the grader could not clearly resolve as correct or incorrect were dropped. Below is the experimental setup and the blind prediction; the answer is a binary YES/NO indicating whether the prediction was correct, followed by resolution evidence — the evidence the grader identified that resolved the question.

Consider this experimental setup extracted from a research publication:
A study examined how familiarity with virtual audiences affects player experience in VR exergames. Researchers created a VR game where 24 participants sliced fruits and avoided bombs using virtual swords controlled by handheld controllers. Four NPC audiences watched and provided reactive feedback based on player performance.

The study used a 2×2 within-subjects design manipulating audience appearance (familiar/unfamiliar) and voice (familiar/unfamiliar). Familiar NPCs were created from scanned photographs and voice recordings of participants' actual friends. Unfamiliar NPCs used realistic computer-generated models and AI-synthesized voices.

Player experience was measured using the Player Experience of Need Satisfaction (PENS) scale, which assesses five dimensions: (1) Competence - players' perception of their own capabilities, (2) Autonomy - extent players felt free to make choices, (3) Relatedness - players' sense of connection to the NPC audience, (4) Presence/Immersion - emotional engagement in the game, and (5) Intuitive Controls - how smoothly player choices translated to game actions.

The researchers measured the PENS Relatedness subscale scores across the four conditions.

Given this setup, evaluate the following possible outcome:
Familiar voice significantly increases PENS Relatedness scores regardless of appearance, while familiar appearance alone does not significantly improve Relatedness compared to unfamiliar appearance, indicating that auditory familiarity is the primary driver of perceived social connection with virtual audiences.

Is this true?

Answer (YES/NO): NO